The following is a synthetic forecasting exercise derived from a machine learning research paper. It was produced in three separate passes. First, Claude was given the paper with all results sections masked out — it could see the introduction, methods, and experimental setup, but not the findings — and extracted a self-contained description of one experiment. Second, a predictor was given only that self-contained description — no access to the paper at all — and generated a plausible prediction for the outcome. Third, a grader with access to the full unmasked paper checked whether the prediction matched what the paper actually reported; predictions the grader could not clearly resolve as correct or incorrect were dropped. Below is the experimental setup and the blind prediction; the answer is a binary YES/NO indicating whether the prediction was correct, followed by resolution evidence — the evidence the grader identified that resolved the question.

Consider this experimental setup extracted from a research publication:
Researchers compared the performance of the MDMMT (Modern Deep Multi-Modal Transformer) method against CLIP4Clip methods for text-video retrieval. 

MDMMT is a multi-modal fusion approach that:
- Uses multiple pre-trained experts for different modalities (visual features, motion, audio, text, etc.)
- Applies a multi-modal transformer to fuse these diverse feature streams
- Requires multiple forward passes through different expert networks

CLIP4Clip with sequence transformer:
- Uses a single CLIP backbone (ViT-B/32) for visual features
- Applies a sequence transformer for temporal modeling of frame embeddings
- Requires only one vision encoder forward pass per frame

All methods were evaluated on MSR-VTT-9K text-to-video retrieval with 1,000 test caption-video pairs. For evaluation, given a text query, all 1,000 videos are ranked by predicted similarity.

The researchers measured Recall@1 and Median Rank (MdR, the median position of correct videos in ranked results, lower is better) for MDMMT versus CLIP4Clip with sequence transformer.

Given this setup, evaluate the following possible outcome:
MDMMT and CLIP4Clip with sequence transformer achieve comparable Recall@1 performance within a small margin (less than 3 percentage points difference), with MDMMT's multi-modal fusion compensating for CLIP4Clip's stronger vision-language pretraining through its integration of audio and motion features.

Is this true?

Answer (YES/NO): NO